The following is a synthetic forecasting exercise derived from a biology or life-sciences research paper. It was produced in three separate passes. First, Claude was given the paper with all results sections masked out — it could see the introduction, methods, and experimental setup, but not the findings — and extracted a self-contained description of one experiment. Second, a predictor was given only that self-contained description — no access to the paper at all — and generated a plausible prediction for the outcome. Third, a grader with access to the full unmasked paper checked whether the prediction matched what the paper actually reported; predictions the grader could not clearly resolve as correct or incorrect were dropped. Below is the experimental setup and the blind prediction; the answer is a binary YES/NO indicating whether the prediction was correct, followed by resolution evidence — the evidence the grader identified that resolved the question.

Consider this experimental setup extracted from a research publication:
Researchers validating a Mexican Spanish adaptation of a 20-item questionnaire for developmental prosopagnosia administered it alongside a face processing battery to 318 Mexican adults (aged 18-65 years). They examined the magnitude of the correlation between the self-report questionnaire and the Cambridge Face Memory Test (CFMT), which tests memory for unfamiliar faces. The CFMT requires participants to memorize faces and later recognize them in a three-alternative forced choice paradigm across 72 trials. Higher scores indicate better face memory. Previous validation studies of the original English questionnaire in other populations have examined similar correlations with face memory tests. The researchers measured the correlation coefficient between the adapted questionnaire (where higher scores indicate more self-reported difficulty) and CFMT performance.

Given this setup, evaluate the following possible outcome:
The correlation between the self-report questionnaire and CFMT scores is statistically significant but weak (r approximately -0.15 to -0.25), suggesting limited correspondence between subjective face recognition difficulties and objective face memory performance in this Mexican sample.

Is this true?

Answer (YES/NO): YES